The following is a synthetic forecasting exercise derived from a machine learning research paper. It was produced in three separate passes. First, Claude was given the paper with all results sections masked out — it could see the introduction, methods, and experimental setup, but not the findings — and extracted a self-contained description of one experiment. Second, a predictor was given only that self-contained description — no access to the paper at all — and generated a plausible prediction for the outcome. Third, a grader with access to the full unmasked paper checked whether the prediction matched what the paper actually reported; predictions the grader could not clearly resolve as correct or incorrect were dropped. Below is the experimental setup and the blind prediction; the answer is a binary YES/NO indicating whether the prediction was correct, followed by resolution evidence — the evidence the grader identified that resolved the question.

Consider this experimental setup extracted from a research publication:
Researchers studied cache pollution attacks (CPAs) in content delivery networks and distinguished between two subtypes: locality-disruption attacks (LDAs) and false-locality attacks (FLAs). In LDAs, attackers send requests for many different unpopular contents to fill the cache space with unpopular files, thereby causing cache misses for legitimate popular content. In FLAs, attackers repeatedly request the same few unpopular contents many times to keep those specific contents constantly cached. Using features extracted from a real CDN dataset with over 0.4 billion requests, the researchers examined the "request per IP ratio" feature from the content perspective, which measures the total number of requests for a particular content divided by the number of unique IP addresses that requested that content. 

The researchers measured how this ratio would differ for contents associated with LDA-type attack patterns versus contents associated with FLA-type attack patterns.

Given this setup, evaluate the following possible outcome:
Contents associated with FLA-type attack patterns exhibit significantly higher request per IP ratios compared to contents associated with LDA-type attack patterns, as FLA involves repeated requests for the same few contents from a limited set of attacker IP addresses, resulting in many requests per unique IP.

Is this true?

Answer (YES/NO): YES